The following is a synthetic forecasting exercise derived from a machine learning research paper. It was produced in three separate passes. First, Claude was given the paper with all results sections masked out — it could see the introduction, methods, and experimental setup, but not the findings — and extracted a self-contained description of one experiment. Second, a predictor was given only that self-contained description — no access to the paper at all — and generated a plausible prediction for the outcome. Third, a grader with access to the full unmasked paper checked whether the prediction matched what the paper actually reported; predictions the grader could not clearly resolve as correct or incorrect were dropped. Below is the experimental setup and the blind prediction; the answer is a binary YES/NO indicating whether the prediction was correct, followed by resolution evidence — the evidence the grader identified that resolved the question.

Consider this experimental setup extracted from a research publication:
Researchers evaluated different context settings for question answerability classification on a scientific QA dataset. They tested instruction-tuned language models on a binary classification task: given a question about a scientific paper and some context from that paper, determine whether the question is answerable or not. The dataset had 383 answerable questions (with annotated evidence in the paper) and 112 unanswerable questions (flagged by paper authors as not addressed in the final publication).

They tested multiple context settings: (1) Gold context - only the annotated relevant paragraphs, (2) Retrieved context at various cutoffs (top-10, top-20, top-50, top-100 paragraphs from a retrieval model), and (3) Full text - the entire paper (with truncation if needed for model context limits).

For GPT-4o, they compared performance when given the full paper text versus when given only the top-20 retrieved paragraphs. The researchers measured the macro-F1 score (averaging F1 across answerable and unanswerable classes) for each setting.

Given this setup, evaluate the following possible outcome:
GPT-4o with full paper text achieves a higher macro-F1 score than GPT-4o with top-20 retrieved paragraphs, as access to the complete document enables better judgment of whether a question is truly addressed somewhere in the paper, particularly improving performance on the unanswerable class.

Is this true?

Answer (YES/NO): NO